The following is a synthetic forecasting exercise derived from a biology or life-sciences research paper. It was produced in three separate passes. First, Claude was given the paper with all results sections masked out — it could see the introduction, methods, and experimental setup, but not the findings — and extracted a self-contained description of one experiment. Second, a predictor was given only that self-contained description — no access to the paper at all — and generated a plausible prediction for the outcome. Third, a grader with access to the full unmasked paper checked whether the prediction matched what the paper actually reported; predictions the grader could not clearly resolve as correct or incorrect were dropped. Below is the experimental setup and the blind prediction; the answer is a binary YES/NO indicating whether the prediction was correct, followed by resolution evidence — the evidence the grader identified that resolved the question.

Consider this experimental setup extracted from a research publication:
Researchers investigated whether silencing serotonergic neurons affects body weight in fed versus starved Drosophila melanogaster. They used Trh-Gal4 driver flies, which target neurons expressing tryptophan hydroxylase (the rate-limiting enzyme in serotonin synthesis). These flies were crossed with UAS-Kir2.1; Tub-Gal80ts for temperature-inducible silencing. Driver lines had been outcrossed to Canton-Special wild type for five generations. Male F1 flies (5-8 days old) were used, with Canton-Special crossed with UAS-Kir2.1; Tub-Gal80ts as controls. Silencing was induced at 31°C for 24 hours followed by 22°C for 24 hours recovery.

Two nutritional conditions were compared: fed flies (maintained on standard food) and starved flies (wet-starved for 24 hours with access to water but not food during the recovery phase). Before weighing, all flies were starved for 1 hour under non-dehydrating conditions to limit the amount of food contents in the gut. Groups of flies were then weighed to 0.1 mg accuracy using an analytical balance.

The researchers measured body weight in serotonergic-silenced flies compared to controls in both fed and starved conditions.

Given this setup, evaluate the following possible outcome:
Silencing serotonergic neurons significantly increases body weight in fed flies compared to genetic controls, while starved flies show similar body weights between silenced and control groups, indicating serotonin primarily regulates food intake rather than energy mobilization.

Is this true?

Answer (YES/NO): NO